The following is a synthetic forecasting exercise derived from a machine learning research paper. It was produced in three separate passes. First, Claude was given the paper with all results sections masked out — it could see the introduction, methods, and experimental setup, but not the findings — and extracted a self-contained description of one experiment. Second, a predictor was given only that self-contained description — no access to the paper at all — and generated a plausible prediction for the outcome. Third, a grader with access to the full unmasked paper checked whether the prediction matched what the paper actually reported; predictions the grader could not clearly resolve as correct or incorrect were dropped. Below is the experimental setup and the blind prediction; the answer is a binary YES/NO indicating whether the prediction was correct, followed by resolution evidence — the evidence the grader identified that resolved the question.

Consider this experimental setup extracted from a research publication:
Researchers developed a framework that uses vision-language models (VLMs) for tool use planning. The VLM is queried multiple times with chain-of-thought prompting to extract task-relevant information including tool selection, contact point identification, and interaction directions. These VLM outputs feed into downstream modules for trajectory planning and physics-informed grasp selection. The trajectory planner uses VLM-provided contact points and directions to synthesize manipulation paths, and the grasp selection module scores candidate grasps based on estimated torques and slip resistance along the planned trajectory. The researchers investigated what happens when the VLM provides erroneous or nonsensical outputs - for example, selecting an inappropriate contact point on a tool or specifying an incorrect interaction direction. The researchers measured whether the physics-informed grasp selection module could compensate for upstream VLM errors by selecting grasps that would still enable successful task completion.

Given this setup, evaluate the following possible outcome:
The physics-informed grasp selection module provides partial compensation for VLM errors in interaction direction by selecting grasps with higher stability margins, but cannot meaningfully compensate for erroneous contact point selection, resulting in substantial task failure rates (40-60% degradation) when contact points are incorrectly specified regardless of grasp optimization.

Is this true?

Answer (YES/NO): NO